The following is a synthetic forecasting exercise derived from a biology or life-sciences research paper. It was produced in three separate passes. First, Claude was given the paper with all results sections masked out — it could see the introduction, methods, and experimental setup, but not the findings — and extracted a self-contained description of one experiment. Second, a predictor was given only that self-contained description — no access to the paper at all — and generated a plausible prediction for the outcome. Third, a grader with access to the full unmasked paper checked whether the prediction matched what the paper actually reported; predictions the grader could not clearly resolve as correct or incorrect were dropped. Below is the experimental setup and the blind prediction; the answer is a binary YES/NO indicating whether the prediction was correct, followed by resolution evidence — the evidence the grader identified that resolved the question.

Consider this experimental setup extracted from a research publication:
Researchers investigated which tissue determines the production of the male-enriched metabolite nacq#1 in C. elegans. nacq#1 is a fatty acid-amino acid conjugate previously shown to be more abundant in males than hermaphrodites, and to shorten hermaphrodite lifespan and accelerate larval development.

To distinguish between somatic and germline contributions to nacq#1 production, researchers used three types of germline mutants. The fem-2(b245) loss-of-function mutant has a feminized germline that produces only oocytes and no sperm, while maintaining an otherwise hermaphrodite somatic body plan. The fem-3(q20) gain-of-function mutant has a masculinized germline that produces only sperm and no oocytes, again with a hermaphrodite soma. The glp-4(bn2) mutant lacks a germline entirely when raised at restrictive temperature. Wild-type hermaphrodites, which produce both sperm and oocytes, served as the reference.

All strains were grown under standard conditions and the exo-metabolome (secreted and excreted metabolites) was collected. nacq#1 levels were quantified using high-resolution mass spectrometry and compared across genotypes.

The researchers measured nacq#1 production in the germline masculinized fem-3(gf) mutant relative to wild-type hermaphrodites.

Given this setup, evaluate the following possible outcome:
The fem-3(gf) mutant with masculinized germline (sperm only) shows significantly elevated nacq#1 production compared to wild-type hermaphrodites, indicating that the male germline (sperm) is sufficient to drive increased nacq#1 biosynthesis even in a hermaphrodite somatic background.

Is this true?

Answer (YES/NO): YES